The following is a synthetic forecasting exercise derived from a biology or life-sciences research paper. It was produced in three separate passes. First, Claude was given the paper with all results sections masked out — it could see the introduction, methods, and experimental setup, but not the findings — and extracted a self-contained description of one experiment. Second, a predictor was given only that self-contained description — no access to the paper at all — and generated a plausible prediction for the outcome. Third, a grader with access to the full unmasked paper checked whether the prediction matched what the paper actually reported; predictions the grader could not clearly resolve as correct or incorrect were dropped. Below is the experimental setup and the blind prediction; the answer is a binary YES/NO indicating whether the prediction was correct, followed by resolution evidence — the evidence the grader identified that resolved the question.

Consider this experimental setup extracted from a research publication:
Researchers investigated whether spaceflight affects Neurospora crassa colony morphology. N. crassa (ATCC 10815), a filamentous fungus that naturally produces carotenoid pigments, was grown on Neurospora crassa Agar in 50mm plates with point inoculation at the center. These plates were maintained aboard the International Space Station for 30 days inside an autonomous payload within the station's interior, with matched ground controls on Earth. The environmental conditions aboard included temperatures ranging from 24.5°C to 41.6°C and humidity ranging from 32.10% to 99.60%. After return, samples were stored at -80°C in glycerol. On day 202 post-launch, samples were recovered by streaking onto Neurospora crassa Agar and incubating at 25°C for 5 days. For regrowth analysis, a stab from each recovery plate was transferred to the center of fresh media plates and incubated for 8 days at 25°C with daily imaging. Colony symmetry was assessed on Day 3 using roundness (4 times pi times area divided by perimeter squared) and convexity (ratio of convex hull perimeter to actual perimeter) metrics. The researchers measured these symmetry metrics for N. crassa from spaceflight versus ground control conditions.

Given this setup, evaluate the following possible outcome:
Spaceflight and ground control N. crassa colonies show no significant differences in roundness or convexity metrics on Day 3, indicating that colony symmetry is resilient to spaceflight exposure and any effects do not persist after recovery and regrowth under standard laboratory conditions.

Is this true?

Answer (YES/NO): YES